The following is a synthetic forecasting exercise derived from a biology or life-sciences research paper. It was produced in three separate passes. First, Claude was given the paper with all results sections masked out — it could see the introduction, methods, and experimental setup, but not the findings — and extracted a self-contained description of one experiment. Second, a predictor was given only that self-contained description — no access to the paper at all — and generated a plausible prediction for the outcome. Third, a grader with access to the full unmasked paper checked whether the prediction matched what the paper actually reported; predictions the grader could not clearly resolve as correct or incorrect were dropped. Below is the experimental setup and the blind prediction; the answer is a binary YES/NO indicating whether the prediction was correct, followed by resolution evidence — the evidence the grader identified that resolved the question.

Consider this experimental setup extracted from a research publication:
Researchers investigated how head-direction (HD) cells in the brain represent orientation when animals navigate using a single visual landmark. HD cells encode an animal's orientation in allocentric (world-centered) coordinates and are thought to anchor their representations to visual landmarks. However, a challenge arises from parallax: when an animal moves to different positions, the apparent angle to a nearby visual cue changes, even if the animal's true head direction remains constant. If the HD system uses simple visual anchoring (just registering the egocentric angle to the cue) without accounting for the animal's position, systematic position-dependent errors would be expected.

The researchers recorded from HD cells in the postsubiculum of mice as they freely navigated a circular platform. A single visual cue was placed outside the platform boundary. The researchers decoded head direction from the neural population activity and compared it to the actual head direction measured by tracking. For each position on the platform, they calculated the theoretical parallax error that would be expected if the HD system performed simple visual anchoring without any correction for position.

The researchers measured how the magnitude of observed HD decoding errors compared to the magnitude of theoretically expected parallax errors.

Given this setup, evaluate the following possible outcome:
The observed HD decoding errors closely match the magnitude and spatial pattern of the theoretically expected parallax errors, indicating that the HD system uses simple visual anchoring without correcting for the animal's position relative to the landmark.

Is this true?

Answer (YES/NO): NO